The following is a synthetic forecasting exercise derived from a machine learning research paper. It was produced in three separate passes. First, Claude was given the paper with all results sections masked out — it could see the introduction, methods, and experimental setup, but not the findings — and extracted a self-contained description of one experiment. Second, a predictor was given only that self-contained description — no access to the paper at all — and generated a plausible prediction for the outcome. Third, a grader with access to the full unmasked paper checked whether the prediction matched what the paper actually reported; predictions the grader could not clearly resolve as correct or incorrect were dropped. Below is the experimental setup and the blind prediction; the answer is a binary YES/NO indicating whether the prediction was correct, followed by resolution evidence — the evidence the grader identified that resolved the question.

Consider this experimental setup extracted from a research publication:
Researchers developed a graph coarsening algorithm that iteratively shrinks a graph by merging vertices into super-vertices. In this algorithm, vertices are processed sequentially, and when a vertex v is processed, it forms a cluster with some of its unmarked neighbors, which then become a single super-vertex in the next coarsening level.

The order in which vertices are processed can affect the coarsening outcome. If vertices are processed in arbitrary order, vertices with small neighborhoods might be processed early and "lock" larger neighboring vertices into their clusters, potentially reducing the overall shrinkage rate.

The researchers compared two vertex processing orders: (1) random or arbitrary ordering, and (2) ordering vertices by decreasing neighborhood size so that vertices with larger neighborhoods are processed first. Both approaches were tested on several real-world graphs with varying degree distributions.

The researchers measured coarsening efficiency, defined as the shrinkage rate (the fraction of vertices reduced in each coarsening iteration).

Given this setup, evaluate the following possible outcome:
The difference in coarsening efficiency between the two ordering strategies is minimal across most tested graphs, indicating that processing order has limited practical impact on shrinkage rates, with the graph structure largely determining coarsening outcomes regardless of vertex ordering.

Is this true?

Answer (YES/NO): YES